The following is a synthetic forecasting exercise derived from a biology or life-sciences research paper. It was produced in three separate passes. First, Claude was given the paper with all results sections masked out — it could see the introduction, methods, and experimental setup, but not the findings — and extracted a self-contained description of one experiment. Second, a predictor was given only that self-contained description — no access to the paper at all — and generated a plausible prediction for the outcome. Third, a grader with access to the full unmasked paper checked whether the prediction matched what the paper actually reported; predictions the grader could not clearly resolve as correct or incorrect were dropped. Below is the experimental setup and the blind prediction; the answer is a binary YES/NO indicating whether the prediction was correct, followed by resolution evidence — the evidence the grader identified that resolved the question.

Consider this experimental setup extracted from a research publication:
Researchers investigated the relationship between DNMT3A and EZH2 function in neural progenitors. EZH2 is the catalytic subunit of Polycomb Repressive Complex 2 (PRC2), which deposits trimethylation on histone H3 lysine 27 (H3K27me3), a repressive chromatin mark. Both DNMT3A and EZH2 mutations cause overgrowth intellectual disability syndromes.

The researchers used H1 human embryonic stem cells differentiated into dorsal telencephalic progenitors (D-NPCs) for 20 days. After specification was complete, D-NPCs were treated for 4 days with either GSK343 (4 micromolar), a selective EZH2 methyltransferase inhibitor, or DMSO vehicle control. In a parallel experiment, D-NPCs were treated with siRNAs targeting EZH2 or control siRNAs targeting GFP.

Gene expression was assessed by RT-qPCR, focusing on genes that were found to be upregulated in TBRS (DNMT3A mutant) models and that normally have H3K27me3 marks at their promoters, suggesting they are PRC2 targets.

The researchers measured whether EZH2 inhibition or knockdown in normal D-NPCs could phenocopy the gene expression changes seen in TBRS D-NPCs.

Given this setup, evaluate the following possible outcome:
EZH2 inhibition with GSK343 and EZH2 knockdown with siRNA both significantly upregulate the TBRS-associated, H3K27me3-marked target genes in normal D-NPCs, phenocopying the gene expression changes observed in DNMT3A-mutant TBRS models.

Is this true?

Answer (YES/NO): NO